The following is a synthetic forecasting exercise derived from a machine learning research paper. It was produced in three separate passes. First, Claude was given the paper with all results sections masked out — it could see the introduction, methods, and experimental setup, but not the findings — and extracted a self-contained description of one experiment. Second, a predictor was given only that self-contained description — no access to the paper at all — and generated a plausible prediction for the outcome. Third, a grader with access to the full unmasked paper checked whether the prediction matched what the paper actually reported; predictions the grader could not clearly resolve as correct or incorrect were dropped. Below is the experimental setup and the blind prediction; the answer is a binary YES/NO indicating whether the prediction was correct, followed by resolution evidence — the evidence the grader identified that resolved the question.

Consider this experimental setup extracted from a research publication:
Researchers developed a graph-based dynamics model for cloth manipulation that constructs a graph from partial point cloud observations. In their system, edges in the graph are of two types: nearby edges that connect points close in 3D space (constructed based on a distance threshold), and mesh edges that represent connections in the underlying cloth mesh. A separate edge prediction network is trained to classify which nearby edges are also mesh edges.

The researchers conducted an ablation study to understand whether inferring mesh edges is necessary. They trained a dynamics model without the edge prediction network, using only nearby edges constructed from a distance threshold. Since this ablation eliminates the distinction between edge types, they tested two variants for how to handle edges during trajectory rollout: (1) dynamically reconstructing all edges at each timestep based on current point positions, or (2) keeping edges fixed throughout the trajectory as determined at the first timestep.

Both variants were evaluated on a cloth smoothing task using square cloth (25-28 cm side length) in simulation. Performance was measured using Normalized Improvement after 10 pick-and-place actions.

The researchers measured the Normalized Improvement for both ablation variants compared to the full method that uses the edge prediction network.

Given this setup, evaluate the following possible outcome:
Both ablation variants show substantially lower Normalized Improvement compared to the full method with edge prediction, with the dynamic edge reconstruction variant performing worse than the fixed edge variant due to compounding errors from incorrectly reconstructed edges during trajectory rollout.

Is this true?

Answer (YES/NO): YES